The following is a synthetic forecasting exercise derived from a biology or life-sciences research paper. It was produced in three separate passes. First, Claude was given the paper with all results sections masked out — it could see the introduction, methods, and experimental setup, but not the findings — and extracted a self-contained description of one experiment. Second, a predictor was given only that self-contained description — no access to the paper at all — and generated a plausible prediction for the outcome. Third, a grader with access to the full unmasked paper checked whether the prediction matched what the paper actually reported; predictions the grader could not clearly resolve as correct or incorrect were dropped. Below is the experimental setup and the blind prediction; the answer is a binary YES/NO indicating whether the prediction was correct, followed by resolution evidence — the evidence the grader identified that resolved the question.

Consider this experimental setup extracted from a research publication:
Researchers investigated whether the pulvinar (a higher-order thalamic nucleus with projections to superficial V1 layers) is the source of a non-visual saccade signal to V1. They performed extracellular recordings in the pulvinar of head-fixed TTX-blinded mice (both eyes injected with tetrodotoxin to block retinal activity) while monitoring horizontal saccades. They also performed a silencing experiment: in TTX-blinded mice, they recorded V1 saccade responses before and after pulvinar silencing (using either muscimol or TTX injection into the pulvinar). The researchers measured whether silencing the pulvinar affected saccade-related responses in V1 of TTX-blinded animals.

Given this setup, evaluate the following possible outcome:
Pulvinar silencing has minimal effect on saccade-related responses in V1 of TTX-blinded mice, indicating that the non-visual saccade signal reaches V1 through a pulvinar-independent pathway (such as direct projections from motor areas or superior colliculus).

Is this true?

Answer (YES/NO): NO